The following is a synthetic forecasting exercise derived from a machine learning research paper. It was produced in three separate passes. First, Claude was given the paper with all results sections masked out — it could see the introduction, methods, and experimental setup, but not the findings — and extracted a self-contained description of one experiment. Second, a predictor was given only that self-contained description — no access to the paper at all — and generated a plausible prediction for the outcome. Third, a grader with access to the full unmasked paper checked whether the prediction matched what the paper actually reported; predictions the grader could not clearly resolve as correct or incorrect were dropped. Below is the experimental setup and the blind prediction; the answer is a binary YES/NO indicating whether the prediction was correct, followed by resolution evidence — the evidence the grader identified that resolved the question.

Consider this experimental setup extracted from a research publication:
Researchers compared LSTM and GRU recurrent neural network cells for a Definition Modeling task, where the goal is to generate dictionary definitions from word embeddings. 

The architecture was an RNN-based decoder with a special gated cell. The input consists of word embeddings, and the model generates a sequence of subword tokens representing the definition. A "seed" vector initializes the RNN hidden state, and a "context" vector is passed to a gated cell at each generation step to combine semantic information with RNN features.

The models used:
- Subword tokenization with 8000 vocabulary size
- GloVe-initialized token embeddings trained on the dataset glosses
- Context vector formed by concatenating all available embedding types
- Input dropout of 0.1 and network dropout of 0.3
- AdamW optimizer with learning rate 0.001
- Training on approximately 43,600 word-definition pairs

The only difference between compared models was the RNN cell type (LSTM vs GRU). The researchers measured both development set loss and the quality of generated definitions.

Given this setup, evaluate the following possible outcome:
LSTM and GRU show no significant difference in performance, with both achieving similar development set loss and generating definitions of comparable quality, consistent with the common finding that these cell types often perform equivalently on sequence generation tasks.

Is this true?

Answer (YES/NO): YES